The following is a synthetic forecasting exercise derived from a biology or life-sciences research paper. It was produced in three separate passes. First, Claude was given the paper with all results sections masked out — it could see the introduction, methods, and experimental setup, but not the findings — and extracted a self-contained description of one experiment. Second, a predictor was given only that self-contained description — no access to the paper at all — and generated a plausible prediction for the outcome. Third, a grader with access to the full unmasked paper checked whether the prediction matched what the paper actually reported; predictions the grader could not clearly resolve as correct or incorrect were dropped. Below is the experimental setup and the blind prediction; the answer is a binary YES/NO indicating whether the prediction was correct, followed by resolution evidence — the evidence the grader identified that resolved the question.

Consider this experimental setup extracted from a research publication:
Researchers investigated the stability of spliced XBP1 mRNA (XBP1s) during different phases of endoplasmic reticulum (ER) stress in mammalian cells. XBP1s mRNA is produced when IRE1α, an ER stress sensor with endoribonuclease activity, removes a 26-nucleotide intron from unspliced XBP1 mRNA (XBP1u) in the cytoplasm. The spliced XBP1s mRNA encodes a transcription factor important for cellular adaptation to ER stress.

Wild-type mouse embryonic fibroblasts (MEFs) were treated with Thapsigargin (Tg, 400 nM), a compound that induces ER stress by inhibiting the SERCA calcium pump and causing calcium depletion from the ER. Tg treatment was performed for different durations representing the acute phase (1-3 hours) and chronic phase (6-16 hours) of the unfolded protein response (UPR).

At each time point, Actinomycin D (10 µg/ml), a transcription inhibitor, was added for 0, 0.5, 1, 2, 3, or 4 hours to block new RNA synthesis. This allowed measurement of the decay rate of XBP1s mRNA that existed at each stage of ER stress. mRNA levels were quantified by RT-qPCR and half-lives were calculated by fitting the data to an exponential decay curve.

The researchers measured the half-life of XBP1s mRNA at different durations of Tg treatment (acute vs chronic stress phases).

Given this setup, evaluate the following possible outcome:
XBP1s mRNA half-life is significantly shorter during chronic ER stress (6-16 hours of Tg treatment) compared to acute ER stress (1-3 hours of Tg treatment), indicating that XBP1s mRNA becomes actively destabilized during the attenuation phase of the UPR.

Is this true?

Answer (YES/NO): YES